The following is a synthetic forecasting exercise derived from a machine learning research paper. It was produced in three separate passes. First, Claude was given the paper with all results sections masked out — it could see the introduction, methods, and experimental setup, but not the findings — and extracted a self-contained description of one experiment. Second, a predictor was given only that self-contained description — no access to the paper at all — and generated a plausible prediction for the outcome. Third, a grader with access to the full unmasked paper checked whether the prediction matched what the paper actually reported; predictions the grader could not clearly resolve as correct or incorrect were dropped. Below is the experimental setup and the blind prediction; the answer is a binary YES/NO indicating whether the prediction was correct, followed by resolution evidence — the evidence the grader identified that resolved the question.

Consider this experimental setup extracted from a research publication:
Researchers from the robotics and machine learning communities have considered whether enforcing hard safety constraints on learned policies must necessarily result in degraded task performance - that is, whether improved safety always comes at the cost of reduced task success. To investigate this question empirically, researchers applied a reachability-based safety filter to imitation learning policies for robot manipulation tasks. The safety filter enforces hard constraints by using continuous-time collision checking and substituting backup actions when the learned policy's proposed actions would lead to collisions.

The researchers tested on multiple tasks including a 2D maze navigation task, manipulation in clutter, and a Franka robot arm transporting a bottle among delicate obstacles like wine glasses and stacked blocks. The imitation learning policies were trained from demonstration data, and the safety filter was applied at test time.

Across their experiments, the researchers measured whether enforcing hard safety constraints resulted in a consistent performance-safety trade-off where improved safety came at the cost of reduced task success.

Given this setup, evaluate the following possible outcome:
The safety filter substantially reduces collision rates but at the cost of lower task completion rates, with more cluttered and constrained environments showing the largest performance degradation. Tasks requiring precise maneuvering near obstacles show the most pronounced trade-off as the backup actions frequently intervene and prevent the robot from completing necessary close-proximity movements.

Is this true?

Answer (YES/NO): NO